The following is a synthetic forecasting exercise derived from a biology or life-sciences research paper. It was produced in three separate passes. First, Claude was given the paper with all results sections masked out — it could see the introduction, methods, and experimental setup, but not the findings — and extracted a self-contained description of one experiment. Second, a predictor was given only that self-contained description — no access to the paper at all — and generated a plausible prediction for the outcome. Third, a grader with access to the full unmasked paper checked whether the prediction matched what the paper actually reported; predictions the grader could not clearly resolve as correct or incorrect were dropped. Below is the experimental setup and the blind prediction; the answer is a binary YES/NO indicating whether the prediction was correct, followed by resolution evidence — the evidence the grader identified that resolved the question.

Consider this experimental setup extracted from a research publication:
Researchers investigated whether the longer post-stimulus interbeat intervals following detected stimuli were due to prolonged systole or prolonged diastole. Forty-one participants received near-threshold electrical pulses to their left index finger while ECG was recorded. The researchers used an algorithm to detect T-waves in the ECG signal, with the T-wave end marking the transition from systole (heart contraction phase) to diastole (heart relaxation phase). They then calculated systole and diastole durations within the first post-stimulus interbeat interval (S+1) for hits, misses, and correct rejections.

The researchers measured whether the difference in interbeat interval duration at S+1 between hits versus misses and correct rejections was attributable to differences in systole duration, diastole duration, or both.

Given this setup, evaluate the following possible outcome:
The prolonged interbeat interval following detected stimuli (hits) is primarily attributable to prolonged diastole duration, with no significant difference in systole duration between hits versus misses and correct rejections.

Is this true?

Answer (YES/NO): YES